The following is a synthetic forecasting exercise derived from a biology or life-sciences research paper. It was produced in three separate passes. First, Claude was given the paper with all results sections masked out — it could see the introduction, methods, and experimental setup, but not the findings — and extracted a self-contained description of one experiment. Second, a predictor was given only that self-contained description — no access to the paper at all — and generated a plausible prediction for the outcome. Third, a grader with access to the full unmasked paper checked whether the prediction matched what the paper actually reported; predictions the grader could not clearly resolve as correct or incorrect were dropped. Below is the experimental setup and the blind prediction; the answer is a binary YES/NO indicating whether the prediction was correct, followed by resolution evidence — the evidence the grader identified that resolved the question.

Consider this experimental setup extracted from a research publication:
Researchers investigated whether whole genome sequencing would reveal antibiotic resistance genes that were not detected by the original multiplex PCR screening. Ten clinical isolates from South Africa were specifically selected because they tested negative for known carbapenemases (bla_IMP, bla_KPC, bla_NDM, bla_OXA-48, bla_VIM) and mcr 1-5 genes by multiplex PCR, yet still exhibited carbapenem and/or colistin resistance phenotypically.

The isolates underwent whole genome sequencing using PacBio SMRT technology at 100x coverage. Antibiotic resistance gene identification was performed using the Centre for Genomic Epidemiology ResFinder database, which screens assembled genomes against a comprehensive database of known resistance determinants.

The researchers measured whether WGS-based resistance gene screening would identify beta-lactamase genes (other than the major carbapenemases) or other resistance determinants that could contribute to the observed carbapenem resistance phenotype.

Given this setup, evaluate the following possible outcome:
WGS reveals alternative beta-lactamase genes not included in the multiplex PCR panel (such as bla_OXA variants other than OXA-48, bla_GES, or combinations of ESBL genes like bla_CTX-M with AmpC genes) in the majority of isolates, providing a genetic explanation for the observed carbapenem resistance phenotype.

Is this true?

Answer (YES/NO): YES